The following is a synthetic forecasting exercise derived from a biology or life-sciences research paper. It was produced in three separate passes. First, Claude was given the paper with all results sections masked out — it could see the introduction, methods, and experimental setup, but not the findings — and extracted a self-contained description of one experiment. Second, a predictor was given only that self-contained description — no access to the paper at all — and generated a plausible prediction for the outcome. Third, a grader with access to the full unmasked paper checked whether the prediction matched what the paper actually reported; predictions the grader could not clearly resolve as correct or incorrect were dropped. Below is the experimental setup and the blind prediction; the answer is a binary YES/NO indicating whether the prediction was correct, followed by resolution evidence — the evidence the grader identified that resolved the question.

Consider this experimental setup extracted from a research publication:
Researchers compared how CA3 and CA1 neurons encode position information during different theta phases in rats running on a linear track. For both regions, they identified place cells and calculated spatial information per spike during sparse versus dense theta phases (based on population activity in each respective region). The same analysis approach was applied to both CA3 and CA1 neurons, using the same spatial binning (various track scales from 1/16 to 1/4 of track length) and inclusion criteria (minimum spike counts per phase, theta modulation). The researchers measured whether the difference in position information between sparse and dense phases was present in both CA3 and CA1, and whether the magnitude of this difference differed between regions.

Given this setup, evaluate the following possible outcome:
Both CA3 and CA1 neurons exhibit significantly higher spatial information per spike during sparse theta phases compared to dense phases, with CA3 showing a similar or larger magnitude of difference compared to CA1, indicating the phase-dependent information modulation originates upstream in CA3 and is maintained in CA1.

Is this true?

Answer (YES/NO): NO